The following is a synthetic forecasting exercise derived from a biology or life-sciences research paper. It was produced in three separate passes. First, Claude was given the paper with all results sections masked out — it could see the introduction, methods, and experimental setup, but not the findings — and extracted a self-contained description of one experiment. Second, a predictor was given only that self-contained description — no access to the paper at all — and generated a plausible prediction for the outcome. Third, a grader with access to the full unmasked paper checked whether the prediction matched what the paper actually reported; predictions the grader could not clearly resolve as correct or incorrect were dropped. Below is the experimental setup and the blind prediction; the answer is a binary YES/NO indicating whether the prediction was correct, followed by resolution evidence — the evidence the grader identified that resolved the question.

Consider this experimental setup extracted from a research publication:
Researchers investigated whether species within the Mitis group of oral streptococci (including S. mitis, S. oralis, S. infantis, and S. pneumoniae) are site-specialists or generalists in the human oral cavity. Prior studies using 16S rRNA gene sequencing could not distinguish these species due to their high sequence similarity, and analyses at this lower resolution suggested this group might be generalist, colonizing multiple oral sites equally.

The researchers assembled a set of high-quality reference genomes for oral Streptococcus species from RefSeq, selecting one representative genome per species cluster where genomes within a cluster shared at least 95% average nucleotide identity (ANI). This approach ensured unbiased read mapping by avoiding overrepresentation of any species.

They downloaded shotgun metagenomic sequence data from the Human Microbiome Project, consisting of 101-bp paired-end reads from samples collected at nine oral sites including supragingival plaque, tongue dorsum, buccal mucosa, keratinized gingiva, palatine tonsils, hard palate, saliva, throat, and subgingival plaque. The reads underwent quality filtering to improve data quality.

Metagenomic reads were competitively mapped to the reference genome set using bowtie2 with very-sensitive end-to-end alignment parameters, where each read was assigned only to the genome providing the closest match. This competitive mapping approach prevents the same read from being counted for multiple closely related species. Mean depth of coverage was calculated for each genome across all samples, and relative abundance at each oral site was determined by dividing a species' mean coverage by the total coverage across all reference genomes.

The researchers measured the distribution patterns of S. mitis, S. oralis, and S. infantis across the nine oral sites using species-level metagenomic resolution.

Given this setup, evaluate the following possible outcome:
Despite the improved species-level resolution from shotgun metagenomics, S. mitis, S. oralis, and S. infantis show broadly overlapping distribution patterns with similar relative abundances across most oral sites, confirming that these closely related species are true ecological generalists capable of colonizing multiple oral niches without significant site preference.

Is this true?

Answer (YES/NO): NO